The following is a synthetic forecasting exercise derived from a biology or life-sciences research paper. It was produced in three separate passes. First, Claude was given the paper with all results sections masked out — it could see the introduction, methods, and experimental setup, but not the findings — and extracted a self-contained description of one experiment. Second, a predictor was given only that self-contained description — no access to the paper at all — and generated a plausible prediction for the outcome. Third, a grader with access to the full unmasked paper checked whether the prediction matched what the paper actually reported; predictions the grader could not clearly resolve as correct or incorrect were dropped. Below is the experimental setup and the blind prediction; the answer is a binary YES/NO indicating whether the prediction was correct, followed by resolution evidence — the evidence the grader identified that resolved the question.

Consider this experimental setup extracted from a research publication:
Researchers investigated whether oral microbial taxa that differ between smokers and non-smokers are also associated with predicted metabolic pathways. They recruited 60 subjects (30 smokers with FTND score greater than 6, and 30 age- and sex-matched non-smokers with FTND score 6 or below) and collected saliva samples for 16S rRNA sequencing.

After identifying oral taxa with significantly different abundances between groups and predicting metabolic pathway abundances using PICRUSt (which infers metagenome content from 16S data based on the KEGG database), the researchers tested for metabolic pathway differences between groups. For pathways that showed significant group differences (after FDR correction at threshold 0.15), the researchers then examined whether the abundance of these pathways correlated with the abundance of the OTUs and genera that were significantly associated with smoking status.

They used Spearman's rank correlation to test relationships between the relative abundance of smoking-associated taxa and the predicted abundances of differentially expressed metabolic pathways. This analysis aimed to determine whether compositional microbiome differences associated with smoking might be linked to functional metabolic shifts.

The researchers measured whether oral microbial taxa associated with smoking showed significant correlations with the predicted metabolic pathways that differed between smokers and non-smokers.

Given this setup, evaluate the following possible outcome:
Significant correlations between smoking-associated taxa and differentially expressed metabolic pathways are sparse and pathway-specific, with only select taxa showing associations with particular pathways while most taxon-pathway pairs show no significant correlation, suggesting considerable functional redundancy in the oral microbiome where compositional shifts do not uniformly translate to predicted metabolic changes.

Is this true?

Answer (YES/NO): NO